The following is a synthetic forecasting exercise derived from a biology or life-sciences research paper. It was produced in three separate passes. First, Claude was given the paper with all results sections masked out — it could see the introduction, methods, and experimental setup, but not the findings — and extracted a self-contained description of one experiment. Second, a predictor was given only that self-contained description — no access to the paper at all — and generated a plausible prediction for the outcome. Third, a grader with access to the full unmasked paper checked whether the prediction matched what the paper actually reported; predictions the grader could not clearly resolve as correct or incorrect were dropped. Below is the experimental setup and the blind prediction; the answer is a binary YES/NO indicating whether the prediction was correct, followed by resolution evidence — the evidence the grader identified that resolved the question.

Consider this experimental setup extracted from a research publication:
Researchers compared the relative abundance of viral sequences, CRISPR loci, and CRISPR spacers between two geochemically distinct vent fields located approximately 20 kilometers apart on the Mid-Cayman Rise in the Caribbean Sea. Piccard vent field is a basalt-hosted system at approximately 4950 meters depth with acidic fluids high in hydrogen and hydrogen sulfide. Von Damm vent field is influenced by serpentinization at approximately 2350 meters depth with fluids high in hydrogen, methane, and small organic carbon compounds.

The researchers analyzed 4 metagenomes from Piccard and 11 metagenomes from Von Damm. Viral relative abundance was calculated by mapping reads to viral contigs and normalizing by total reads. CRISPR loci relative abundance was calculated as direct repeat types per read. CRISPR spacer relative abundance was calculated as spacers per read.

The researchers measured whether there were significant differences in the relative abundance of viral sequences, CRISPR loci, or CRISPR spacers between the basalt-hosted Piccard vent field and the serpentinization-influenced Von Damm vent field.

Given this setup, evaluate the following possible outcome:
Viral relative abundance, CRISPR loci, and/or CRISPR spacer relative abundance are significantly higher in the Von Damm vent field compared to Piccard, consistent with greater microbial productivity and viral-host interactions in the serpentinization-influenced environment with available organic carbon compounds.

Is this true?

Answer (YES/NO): NO